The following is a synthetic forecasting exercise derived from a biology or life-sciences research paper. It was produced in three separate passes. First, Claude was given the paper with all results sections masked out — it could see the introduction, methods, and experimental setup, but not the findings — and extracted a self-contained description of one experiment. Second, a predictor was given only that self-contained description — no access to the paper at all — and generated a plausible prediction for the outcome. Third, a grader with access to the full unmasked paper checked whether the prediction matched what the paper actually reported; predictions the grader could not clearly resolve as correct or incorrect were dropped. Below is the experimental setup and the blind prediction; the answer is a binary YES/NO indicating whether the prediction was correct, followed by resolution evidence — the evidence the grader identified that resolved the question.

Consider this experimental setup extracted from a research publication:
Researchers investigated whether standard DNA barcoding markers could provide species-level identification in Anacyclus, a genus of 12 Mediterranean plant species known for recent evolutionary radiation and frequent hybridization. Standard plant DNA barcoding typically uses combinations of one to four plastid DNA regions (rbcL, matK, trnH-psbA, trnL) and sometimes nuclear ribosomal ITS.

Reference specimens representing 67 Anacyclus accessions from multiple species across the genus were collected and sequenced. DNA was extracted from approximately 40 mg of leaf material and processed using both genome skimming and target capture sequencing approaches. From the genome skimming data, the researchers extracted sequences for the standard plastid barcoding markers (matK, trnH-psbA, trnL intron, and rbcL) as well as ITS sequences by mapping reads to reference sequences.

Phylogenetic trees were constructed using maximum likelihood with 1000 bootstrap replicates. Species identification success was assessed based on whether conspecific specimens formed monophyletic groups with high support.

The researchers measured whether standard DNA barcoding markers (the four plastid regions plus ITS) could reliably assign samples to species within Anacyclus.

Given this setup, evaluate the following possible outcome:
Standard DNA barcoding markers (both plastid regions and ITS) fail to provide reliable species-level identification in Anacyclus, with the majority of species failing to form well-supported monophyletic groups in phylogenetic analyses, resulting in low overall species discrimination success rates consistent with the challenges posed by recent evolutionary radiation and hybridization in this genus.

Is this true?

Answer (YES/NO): YES